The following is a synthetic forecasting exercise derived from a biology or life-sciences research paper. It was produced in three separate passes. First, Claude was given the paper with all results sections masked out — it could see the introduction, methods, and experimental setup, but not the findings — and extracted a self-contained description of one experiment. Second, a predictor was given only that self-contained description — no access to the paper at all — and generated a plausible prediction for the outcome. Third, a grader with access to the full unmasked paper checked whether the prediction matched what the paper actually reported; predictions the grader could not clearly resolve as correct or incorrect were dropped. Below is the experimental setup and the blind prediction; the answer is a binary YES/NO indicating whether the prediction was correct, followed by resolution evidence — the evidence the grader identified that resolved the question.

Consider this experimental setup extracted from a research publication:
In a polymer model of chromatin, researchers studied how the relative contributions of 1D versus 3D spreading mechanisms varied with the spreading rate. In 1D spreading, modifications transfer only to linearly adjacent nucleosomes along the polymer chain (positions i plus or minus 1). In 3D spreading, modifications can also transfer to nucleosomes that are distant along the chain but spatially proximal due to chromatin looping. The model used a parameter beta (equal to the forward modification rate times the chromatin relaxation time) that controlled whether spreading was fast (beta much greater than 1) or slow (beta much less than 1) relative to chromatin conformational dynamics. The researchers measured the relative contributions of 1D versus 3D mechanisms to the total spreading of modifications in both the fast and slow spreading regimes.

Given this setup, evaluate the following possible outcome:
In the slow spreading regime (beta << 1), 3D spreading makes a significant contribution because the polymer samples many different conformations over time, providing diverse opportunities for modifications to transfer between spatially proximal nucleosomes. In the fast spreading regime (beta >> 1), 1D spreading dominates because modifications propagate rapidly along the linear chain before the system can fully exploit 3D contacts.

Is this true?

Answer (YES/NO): YES